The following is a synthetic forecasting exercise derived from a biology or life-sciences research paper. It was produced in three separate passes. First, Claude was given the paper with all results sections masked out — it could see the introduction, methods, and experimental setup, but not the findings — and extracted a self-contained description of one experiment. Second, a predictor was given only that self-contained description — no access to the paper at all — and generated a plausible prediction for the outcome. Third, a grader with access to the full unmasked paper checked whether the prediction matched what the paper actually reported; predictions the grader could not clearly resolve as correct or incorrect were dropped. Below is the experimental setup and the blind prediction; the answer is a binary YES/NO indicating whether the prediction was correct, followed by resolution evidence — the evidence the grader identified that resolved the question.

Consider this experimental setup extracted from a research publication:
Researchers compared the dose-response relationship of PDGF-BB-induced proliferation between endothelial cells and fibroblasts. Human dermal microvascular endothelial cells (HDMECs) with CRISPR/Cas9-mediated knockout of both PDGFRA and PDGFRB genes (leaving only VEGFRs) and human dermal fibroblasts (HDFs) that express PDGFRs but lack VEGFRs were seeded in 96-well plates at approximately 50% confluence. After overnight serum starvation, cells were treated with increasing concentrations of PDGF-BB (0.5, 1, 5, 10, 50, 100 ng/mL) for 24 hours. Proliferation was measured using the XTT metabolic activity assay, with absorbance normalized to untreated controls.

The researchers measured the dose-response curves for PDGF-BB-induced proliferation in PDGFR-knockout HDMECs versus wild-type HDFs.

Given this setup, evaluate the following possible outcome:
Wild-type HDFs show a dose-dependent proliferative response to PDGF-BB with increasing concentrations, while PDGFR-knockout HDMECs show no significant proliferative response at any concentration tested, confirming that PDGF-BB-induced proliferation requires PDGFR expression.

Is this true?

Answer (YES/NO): NO